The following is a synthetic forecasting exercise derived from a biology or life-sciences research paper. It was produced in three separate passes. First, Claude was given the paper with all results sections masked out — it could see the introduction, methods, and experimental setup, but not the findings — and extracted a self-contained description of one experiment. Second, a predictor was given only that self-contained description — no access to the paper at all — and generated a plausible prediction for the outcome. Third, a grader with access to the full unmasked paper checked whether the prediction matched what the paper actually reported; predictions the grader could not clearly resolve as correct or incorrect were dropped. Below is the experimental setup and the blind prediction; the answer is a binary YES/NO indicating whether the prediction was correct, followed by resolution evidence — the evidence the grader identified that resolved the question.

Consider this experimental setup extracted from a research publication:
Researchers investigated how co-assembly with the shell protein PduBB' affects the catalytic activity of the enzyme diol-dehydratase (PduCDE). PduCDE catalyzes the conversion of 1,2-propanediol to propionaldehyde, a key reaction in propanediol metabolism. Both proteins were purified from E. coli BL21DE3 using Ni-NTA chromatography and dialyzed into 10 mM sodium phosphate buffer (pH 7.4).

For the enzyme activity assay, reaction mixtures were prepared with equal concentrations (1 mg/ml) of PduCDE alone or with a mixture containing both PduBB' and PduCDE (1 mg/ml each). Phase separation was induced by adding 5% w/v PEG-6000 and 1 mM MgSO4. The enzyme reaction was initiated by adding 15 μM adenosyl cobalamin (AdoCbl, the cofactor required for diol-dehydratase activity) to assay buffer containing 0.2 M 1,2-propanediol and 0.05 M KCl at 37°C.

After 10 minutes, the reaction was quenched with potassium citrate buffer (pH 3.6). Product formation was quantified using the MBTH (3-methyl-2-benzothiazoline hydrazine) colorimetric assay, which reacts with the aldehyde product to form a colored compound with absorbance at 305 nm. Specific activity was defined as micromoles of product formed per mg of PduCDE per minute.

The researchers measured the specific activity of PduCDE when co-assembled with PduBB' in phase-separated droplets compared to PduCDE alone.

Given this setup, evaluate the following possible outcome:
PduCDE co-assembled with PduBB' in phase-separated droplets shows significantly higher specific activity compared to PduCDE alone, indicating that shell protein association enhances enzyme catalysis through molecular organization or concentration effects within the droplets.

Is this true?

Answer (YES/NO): YES